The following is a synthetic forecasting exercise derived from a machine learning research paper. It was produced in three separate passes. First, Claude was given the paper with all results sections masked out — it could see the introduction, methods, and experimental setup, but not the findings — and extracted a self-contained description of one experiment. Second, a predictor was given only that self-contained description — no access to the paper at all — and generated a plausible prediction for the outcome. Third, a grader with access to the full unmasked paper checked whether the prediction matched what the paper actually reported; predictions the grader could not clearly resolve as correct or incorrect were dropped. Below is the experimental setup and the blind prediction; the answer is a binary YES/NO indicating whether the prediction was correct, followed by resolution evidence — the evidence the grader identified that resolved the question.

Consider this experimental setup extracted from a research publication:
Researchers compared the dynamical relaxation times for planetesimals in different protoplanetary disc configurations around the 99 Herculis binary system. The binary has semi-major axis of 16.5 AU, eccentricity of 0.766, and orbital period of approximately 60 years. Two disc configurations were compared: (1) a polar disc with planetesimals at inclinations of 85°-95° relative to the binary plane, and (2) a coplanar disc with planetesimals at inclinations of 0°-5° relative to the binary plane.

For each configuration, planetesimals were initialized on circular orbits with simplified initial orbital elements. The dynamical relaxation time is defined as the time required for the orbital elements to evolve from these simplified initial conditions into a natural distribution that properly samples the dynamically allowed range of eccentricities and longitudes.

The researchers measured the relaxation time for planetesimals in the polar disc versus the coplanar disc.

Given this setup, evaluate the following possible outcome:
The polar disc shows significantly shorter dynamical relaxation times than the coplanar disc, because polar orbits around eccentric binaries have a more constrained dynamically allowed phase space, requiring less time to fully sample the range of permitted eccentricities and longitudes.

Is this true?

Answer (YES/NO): YES